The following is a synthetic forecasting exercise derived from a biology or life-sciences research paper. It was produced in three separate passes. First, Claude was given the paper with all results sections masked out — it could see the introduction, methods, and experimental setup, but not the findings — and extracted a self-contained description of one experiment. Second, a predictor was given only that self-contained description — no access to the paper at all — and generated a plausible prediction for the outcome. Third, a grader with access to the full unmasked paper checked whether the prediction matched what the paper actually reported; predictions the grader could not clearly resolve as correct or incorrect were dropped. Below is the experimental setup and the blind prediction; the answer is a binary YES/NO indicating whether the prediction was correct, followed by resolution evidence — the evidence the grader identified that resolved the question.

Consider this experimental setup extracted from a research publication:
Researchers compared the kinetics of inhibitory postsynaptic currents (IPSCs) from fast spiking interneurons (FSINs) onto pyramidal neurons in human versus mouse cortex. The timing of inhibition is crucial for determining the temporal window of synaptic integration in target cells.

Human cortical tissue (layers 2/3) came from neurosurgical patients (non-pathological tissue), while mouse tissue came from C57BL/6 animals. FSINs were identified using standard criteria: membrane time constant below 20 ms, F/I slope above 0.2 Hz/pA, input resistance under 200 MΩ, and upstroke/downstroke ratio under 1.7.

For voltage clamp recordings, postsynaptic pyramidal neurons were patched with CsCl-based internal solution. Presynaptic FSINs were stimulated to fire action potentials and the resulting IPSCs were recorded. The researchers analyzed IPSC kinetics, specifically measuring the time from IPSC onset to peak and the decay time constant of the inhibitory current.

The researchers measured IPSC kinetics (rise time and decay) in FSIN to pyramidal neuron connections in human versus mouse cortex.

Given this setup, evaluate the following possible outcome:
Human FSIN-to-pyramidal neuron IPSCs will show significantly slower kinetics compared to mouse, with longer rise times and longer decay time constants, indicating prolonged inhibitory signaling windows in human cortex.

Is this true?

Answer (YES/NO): NO